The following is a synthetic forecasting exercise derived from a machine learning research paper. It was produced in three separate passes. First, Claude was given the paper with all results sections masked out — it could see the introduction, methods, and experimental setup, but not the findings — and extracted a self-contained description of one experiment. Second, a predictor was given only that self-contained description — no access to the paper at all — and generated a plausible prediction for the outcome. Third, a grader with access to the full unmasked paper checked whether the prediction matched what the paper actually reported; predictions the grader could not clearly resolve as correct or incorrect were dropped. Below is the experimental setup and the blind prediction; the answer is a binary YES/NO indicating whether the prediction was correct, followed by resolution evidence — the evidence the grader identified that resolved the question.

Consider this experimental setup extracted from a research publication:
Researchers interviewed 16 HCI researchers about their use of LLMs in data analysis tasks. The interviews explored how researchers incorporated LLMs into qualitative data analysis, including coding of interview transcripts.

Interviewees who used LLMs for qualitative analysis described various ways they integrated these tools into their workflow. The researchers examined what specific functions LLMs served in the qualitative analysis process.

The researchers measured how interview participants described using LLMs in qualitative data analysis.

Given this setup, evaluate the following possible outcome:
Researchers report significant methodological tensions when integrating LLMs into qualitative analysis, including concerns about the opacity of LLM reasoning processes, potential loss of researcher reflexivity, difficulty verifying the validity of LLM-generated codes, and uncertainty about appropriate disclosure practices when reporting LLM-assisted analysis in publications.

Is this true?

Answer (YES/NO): NO